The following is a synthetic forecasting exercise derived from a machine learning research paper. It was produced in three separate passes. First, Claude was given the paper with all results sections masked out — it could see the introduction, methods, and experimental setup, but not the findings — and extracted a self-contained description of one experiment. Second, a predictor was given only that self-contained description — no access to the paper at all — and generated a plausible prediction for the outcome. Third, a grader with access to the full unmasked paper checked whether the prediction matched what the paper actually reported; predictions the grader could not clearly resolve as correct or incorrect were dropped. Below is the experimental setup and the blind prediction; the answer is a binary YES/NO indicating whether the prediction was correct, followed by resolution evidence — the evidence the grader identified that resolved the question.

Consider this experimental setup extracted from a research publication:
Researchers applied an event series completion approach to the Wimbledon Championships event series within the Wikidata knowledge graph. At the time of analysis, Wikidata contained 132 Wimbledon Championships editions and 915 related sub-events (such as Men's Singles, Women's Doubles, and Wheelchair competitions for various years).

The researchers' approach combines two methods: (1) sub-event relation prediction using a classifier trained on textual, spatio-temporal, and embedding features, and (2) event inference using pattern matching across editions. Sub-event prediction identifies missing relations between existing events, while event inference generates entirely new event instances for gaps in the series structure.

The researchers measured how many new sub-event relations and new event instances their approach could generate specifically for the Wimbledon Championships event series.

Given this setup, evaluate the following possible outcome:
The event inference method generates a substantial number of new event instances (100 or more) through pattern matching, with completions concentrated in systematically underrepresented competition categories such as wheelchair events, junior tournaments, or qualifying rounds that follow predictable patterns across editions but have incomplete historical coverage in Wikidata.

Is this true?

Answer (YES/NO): NO